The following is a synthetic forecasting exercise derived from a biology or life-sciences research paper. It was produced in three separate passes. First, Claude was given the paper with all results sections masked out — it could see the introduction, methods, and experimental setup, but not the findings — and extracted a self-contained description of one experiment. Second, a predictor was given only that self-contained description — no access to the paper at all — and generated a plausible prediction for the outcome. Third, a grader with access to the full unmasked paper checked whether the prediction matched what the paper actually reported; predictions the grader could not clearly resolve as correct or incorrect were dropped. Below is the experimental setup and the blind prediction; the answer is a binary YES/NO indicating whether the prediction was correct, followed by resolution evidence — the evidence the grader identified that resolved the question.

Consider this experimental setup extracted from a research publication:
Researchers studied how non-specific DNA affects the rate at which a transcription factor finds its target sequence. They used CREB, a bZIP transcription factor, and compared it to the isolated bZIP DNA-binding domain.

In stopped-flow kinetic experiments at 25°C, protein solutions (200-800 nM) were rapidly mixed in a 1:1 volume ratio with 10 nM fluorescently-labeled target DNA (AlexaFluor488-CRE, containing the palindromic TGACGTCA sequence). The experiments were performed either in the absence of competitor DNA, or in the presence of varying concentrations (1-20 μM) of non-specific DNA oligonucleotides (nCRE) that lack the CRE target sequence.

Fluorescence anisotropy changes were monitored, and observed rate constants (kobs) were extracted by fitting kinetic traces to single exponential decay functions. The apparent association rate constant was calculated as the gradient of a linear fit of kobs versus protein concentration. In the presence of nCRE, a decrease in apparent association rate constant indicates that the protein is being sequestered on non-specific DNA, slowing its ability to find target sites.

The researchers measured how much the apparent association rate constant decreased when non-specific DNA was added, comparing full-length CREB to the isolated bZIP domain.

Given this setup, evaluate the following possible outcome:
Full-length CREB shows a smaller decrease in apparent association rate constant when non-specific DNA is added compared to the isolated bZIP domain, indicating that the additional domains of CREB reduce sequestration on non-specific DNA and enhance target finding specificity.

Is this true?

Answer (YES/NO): YES